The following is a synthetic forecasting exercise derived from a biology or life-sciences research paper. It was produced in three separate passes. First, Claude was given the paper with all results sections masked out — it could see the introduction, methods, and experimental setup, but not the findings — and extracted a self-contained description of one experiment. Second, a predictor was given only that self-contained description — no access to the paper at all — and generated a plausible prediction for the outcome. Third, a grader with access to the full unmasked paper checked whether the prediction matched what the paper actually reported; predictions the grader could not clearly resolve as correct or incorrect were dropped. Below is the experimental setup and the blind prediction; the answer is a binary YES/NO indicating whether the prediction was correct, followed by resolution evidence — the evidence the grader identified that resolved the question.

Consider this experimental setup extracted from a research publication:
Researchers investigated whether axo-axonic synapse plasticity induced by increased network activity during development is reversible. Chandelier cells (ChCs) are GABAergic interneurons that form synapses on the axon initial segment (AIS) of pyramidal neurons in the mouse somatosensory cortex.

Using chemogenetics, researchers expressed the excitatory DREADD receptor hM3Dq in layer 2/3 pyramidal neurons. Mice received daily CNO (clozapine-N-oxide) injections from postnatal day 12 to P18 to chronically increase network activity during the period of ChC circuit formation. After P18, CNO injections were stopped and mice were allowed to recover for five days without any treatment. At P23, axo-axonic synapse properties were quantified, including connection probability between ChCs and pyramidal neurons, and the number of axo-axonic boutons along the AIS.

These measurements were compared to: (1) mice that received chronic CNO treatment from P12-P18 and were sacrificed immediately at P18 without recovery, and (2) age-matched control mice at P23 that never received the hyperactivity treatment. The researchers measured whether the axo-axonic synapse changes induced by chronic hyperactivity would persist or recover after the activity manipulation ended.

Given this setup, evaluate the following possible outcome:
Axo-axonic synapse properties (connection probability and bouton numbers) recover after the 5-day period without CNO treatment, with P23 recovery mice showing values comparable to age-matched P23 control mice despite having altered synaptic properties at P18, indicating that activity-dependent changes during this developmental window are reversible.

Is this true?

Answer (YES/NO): YES